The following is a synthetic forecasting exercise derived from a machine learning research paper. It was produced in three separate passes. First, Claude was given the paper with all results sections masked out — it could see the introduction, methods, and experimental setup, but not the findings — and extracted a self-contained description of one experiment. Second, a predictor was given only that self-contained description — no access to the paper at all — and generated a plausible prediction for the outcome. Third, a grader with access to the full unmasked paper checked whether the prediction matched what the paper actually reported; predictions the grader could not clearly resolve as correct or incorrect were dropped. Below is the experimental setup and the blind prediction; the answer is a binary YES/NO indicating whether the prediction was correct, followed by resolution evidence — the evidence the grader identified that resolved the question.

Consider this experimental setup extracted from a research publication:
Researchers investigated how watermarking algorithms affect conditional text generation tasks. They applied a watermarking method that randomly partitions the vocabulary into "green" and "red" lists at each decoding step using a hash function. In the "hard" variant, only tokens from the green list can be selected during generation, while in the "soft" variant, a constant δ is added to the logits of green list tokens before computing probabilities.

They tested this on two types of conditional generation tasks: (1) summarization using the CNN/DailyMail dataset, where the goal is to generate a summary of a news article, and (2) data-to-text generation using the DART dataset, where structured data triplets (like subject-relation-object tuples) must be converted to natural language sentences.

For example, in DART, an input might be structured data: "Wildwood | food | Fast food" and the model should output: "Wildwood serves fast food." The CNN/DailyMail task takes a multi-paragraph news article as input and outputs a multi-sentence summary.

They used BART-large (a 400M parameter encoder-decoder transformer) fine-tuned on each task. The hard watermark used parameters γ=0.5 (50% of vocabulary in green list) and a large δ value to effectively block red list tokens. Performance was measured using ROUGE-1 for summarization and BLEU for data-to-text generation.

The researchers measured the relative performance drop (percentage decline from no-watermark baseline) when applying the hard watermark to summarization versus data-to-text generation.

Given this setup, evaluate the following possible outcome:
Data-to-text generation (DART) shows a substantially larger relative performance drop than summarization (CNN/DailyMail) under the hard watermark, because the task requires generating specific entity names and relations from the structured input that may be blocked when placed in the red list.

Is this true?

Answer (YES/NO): YES